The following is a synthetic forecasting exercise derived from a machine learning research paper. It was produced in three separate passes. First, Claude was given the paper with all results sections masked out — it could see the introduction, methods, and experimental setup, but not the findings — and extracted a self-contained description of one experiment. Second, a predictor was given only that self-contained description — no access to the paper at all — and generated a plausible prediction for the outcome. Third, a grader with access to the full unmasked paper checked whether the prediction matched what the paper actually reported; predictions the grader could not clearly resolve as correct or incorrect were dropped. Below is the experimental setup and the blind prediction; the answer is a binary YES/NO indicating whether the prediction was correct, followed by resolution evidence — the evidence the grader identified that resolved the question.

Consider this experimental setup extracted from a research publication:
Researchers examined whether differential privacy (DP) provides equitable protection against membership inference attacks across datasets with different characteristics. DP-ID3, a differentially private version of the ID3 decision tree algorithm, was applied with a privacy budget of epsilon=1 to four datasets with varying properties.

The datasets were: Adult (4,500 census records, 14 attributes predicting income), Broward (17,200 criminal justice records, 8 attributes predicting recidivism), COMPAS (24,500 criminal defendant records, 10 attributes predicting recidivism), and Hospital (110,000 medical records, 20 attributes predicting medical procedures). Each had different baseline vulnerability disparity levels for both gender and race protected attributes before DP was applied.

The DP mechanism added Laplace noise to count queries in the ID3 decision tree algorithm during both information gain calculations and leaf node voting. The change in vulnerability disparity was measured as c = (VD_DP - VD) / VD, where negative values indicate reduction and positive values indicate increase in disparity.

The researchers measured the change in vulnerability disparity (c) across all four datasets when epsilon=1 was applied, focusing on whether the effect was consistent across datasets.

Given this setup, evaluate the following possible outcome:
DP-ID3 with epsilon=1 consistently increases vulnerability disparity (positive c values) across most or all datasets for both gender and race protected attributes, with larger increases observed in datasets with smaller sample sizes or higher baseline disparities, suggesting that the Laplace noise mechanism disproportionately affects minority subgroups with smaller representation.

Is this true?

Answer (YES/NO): NO